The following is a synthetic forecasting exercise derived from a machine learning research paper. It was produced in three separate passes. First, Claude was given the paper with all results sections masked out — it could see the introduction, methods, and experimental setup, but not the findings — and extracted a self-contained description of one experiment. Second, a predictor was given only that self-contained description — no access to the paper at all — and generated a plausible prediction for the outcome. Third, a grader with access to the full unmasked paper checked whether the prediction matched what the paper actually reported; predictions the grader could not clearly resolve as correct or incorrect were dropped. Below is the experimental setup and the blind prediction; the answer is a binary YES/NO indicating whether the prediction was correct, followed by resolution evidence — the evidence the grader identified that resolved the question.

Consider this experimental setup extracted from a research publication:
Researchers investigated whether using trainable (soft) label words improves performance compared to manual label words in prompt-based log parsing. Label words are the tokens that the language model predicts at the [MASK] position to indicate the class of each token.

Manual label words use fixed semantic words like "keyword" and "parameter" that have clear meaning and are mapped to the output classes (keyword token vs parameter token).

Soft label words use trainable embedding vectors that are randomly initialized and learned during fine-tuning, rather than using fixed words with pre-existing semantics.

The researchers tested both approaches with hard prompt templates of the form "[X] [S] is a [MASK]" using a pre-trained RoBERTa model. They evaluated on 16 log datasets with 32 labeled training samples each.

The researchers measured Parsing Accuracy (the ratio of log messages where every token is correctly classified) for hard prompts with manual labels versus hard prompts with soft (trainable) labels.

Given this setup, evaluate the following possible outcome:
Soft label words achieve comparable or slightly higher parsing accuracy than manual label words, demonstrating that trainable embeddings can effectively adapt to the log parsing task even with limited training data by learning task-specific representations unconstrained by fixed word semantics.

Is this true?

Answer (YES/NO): NO